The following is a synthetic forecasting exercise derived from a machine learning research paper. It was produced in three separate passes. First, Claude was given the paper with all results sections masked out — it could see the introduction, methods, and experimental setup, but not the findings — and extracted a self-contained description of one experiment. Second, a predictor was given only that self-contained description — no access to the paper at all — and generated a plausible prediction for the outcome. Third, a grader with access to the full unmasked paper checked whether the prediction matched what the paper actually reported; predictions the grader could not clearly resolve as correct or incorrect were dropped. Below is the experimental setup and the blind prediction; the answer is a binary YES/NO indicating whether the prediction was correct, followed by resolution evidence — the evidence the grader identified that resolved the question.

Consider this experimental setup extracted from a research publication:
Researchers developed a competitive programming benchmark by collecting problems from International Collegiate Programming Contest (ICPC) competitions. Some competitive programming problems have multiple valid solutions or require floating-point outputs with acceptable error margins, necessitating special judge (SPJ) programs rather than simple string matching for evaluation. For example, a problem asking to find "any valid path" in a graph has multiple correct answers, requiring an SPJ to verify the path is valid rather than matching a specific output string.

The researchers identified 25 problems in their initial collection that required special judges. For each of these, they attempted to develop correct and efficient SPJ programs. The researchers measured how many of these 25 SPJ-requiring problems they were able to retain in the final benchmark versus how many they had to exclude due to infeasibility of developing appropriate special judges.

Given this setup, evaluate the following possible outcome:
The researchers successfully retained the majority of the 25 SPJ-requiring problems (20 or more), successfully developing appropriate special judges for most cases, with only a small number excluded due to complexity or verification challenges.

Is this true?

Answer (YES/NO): NO